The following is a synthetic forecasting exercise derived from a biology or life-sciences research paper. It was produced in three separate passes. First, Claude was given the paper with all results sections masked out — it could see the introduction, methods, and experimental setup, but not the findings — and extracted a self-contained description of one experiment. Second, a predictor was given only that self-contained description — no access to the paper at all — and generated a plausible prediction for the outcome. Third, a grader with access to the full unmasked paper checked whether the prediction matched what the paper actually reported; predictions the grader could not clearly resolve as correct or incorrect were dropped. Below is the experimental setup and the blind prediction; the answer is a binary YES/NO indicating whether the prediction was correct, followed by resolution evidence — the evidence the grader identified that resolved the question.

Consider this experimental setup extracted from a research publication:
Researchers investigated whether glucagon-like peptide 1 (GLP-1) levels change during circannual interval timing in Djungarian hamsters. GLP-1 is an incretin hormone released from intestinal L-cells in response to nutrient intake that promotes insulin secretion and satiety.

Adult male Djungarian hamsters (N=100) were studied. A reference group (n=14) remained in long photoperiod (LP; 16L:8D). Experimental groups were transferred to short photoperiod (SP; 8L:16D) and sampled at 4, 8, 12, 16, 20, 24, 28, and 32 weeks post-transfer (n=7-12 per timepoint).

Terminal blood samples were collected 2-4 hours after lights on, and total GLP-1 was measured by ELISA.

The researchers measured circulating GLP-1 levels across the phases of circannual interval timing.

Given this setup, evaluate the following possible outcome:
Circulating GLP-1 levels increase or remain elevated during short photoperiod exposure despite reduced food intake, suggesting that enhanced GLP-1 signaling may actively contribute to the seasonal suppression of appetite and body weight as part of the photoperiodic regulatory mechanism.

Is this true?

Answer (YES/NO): NO